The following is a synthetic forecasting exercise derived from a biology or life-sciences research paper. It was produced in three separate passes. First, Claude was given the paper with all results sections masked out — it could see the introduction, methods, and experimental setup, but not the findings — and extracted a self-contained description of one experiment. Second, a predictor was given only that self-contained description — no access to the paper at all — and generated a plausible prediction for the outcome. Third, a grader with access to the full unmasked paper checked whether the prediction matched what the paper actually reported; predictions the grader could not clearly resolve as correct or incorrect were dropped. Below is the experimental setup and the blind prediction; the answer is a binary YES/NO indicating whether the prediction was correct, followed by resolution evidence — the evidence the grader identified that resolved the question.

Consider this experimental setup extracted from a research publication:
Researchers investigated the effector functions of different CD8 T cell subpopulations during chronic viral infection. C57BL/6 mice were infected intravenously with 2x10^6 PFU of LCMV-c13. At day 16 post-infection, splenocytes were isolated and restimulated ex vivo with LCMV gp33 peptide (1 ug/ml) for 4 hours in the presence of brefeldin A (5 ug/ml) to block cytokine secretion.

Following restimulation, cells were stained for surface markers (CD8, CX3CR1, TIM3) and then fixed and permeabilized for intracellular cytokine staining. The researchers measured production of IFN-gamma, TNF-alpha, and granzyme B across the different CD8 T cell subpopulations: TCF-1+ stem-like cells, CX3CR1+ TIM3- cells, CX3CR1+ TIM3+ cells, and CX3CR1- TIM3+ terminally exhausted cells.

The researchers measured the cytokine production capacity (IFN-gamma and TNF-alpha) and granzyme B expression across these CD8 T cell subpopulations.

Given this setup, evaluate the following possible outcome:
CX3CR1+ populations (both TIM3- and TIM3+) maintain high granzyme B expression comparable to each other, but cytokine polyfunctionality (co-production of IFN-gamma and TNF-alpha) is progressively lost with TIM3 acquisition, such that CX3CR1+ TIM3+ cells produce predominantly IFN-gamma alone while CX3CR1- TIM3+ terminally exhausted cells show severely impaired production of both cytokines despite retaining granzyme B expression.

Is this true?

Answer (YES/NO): NO